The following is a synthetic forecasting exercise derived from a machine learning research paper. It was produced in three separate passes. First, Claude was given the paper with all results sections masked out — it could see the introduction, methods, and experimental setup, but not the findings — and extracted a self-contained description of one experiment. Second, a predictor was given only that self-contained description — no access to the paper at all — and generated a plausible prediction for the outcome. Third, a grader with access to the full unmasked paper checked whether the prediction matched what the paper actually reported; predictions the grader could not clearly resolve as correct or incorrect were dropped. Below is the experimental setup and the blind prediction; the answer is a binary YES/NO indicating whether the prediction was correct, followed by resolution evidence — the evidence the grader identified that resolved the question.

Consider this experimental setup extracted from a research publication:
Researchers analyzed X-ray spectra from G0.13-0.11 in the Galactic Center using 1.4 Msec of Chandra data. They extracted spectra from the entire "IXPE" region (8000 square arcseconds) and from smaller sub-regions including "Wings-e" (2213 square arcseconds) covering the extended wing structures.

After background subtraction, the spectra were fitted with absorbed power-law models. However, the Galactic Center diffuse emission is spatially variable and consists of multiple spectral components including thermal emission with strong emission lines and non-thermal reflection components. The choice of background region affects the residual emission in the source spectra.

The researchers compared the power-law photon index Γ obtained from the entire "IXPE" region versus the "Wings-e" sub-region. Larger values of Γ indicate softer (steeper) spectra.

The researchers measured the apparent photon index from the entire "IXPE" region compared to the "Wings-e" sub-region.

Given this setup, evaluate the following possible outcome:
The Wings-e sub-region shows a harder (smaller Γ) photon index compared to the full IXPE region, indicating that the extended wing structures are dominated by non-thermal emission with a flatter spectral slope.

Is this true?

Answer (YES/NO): YES